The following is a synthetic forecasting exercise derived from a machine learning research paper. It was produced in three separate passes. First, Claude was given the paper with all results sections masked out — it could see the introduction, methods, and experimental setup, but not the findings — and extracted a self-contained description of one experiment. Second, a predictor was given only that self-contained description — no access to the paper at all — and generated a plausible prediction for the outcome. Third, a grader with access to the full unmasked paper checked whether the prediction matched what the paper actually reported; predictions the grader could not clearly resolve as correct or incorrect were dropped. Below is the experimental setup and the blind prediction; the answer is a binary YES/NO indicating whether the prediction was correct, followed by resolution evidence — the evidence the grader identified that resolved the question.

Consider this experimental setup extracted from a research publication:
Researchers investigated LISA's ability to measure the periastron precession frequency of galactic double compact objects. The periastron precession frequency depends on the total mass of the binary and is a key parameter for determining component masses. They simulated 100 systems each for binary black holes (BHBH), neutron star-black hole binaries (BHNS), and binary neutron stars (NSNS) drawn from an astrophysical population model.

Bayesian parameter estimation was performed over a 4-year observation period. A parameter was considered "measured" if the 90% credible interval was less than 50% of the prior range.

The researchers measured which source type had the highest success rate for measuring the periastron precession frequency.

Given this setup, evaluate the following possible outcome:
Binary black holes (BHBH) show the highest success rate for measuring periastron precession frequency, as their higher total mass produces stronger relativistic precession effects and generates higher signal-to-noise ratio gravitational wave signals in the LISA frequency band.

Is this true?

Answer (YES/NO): NO